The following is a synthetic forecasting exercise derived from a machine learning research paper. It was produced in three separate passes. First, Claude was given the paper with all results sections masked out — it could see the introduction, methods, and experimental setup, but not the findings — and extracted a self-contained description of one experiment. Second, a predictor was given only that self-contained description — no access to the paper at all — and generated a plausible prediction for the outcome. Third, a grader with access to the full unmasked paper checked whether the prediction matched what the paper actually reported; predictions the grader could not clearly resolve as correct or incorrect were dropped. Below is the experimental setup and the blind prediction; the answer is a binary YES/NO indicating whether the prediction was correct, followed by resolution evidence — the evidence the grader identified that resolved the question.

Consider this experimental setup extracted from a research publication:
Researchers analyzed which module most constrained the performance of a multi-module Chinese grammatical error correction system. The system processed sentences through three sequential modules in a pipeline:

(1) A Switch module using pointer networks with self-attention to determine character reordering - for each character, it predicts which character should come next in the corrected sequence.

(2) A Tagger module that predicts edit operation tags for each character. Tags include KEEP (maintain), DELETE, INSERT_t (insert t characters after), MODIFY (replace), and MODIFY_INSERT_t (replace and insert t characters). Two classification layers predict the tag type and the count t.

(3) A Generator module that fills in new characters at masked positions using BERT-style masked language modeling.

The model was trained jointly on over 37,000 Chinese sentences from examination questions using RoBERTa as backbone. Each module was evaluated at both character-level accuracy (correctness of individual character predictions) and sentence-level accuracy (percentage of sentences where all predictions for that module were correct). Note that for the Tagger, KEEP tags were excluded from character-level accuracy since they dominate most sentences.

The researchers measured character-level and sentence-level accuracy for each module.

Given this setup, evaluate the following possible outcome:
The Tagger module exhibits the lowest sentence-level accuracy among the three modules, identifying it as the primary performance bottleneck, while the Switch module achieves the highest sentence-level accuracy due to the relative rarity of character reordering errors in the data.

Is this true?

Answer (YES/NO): NO